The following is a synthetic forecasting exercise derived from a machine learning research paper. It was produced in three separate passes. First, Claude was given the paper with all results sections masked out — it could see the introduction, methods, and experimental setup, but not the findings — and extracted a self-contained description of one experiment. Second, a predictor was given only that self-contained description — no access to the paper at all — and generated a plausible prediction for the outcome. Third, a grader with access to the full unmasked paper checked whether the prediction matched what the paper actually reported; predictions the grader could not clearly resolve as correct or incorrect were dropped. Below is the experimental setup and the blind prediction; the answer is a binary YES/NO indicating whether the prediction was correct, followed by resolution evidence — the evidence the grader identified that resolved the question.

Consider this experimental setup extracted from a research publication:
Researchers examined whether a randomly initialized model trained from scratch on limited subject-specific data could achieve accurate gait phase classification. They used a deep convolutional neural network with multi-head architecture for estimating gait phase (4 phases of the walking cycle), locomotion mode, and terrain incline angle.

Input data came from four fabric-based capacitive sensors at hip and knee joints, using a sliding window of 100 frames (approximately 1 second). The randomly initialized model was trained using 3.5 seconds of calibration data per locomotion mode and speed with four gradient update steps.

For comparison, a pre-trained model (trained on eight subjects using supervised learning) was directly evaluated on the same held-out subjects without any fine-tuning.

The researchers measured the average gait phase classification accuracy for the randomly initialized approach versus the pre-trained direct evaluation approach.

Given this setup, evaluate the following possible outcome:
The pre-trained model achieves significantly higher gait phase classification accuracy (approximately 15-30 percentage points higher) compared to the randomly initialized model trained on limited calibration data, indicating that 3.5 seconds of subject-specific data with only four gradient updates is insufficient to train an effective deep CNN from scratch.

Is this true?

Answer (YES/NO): NO